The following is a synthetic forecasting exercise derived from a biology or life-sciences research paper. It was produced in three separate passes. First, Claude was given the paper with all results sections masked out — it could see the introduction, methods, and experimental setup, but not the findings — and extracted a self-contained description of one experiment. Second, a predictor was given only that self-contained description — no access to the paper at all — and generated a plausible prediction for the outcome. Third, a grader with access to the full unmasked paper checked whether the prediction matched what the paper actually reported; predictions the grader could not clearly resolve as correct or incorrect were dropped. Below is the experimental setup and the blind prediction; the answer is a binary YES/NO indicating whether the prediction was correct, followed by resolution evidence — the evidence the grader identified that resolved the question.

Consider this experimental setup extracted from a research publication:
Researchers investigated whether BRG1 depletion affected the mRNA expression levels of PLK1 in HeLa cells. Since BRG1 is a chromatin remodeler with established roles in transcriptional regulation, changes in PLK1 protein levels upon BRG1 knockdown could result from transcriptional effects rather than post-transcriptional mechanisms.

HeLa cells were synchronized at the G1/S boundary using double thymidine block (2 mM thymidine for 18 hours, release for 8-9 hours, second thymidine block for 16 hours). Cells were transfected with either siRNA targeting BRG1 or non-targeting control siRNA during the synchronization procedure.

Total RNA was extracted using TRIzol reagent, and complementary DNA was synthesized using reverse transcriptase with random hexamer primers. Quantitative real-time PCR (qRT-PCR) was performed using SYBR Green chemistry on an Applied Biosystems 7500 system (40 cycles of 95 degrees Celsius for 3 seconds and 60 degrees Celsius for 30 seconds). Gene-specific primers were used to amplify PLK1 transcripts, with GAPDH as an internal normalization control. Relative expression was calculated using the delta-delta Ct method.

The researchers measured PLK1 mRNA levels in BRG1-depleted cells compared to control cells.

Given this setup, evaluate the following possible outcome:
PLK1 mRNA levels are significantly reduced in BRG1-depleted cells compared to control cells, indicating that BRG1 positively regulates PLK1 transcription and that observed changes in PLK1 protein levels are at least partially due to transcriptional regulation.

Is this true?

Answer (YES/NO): NO